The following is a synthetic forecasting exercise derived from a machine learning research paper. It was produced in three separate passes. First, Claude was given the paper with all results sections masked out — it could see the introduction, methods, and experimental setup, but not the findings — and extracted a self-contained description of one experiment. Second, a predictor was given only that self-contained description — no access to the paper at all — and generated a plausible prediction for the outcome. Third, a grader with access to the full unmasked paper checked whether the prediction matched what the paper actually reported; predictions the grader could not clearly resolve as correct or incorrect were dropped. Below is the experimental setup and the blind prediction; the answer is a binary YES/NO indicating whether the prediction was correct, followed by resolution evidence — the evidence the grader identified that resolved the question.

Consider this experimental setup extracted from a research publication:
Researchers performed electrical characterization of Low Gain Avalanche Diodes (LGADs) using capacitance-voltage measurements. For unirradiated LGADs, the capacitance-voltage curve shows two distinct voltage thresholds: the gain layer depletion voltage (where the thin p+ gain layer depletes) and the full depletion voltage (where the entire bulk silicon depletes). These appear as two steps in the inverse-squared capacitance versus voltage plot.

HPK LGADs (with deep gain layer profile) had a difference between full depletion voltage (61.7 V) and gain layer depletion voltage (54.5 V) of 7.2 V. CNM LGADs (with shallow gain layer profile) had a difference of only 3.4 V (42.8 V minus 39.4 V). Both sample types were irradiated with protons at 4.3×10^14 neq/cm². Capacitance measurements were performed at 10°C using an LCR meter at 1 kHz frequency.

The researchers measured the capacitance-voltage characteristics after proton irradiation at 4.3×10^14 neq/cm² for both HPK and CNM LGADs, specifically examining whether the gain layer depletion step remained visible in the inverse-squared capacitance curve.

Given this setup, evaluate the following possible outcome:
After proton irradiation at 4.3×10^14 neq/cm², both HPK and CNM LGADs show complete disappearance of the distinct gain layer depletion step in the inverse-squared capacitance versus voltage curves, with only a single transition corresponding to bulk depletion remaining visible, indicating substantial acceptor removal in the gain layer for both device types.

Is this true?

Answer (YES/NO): NO